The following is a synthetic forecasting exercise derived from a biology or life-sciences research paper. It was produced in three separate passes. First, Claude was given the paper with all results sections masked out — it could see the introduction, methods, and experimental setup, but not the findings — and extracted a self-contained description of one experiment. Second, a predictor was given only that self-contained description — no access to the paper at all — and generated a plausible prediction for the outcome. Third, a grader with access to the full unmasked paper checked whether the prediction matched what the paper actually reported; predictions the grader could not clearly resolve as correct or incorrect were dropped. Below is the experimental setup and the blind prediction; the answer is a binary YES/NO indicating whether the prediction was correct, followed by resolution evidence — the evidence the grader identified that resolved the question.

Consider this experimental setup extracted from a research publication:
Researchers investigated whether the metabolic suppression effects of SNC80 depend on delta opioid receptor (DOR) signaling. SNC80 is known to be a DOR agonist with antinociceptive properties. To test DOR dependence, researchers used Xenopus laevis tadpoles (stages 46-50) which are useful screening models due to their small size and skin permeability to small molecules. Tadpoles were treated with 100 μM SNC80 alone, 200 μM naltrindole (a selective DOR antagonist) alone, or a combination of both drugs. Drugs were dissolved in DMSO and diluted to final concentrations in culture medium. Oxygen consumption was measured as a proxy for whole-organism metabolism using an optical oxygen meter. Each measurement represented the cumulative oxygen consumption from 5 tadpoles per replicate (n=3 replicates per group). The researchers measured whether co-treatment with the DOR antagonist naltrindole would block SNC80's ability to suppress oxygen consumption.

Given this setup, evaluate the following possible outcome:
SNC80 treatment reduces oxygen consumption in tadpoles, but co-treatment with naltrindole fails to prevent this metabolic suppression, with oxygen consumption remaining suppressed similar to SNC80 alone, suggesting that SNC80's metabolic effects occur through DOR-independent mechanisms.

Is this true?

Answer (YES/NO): YES